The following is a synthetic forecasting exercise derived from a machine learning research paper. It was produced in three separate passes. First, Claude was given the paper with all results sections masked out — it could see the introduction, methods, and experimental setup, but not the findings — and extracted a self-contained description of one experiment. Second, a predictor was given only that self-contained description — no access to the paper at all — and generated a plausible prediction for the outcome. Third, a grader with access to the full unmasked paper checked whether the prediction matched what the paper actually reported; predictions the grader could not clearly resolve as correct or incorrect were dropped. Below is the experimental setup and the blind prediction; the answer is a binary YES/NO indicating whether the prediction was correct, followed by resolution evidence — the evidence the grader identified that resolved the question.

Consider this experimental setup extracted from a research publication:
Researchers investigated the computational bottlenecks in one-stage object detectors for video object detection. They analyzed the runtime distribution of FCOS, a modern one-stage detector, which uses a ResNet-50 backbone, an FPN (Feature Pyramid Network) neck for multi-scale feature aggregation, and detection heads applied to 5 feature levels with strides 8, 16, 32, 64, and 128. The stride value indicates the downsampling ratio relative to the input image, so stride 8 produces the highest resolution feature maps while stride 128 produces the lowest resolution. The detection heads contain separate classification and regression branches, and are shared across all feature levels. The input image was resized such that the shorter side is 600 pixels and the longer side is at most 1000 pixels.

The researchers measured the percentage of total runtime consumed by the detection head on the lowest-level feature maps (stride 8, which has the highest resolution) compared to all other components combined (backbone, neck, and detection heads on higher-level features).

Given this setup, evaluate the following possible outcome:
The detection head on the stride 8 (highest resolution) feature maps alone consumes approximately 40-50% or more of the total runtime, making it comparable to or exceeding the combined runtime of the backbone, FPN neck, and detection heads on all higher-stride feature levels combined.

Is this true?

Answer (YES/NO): YES